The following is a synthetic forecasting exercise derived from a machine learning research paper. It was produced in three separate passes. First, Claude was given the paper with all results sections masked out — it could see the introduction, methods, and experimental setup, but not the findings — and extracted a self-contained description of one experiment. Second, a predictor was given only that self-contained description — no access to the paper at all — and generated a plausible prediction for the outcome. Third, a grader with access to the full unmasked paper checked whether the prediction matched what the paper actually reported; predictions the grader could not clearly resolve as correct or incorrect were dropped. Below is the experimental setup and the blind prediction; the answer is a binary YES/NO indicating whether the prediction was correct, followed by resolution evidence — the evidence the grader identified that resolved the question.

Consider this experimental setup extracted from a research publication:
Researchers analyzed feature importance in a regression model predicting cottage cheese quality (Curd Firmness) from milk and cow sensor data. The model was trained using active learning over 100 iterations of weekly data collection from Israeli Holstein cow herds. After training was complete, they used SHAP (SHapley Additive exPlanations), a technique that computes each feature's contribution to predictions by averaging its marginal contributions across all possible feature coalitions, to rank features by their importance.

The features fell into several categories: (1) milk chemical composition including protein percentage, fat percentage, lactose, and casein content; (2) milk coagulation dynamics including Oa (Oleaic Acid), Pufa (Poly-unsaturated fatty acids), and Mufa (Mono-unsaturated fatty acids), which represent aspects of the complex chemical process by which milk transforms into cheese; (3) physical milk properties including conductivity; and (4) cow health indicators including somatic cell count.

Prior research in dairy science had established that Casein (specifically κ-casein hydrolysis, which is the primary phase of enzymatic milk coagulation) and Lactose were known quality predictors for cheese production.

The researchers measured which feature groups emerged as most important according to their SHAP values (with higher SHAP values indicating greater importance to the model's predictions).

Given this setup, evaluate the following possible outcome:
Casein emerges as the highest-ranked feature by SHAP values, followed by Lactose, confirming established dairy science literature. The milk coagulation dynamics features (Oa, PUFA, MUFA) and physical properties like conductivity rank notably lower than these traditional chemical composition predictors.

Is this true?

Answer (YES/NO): NO